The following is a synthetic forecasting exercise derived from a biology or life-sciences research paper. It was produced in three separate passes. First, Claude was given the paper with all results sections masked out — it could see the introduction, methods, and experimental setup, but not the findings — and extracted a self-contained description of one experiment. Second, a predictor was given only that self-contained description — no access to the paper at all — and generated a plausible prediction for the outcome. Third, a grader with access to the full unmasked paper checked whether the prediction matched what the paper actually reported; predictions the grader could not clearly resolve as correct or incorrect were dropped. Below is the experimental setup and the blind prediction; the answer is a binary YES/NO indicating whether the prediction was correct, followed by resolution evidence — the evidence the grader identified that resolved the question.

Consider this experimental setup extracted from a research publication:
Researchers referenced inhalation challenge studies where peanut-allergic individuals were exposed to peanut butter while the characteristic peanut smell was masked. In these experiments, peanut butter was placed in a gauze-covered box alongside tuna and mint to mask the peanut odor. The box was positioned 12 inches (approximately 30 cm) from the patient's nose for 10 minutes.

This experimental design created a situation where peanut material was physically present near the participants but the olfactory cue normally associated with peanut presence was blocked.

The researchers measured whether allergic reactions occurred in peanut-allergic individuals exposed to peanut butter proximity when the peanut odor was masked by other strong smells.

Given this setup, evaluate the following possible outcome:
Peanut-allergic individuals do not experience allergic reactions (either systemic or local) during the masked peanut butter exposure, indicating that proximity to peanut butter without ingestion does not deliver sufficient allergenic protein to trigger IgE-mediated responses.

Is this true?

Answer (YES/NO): YES